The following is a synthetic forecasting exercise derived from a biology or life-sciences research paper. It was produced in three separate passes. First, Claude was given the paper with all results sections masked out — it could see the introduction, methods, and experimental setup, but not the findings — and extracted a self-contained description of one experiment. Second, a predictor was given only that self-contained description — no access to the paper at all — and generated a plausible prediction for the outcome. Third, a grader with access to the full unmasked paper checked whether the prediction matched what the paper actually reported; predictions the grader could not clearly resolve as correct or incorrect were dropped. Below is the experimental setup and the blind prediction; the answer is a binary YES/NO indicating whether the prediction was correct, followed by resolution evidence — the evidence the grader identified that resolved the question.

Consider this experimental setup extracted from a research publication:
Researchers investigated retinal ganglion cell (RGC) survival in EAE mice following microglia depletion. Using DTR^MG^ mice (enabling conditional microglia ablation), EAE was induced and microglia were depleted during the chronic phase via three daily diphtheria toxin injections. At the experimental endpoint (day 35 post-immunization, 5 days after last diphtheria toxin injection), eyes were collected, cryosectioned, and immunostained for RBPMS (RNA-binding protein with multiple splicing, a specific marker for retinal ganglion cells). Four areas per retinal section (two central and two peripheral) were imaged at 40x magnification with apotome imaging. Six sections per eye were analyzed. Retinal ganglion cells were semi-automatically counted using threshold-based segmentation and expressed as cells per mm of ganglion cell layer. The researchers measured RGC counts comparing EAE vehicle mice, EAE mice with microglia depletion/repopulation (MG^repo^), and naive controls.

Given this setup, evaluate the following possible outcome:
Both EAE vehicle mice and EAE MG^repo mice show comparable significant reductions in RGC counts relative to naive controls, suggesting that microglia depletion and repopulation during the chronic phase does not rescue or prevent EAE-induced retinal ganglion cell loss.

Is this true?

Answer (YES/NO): NO